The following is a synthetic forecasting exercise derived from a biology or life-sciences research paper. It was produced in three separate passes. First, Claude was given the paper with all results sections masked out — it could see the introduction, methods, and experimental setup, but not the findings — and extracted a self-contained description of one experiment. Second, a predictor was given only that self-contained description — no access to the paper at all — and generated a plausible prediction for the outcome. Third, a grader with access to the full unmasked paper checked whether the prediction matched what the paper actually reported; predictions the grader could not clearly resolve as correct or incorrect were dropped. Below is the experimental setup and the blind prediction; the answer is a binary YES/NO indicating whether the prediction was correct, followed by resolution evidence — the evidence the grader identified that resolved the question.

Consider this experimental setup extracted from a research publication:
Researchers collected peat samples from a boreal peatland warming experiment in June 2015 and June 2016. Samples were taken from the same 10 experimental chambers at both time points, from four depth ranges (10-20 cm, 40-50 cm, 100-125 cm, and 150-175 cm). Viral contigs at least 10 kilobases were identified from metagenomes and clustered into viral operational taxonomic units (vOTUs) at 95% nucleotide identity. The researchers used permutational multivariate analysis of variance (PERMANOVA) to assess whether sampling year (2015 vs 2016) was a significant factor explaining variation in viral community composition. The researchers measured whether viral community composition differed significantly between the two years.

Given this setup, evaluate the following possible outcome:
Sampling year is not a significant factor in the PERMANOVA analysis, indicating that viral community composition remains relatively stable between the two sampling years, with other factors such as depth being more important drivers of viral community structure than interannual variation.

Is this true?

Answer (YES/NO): NO